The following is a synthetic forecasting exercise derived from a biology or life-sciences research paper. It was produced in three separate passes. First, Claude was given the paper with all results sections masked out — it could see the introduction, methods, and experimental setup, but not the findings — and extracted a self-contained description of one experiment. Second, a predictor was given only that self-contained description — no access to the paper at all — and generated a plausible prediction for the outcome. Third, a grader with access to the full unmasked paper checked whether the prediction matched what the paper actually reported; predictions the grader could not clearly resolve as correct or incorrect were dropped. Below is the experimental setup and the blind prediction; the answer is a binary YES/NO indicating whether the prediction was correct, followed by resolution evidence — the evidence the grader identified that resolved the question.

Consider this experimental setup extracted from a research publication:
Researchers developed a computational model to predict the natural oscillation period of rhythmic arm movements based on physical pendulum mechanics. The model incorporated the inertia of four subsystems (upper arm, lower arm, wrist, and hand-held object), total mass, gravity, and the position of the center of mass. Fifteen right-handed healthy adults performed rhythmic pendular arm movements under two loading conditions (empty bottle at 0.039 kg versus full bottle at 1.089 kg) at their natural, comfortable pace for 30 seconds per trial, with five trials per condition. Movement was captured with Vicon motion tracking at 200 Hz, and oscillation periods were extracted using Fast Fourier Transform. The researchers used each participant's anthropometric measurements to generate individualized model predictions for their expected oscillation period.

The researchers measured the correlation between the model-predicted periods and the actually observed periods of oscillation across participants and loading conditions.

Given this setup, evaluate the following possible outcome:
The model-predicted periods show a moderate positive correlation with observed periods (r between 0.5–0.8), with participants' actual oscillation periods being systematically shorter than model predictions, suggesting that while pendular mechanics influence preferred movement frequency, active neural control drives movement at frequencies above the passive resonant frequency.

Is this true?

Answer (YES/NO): NO